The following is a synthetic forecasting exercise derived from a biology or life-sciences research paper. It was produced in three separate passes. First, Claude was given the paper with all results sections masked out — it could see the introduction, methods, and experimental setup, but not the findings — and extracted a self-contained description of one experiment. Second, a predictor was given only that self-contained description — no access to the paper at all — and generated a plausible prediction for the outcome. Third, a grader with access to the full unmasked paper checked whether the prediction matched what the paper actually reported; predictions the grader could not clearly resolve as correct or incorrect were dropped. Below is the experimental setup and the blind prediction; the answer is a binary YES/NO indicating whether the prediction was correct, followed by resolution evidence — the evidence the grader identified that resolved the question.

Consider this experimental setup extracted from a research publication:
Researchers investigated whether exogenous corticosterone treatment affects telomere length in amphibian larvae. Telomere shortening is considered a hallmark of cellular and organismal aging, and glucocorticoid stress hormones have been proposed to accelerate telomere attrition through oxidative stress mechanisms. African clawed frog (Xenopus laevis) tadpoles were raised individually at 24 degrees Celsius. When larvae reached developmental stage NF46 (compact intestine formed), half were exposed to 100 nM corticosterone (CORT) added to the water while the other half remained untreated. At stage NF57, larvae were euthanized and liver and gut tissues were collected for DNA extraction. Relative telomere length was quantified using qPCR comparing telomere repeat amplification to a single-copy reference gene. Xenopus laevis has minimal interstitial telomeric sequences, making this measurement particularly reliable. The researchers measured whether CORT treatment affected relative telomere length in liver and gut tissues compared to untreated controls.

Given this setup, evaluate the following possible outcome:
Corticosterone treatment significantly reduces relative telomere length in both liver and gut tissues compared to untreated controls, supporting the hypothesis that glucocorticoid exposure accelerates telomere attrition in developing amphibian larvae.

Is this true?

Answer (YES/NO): NO